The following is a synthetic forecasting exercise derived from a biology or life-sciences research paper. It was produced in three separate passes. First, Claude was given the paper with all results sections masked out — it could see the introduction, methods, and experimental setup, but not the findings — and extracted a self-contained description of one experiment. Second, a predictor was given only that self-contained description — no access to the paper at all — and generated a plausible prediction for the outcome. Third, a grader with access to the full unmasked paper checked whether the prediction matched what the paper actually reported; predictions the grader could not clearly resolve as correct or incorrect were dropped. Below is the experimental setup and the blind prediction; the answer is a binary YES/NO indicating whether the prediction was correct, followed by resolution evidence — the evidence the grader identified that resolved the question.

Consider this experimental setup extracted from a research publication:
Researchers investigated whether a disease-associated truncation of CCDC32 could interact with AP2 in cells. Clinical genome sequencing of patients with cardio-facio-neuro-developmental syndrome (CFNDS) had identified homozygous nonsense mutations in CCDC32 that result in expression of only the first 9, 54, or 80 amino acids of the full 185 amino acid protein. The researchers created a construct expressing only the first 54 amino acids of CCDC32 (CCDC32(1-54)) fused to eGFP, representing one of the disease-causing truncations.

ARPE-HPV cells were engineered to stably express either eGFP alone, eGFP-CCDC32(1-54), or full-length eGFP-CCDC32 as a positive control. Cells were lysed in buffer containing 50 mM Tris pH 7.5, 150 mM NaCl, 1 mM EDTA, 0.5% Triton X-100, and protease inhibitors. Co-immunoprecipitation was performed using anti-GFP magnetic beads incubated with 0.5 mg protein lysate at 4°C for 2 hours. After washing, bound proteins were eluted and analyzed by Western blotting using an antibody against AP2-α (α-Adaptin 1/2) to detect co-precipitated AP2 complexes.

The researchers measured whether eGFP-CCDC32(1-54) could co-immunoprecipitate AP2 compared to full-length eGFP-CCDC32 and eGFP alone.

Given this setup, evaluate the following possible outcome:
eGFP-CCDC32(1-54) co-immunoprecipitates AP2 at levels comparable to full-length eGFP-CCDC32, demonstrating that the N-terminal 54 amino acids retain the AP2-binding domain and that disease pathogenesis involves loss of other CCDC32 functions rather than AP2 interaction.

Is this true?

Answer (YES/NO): NO